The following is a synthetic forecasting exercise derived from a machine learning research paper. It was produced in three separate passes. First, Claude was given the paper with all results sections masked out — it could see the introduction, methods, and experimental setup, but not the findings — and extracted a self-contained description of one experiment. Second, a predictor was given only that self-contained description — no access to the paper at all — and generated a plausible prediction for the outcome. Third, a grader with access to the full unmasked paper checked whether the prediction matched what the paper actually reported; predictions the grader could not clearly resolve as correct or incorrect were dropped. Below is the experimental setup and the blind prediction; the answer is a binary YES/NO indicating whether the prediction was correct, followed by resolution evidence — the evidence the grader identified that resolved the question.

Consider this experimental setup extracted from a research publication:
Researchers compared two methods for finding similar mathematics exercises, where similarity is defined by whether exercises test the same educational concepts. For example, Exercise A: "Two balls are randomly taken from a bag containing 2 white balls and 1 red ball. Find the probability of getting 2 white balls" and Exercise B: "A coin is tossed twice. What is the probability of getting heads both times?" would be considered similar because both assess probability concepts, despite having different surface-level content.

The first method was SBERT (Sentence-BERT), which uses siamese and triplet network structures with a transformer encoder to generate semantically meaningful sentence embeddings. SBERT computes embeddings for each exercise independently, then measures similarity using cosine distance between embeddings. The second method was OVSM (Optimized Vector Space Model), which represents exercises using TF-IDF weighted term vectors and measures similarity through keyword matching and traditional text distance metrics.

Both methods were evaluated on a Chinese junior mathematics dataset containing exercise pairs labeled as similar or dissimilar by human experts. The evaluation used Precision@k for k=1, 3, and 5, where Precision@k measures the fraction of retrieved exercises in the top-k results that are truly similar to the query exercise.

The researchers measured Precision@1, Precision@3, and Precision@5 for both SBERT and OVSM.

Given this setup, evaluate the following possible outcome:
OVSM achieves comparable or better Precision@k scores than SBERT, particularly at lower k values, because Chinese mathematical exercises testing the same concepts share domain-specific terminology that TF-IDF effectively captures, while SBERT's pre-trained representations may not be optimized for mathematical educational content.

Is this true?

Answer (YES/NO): NO